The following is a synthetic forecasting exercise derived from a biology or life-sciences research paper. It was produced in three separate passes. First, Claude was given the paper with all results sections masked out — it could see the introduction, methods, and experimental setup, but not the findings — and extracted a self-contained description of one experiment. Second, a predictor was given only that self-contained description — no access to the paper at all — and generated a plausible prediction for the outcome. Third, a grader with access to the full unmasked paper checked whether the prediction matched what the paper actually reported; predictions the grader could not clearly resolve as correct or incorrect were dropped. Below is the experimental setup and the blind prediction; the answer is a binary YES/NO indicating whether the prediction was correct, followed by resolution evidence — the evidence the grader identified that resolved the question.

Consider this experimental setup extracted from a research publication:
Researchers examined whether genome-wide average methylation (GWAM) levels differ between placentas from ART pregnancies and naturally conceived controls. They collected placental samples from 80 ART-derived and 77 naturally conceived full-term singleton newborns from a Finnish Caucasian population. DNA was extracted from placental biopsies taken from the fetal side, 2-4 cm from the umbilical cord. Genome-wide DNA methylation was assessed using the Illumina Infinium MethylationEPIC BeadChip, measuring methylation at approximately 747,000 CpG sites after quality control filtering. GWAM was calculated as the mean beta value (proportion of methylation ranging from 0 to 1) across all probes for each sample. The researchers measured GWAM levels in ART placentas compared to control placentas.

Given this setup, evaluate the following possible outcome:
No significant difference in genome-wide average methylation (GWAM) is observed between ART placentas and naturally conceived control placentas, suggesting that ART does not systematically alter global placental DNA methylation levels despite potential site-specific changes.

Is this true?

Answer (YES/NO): YES